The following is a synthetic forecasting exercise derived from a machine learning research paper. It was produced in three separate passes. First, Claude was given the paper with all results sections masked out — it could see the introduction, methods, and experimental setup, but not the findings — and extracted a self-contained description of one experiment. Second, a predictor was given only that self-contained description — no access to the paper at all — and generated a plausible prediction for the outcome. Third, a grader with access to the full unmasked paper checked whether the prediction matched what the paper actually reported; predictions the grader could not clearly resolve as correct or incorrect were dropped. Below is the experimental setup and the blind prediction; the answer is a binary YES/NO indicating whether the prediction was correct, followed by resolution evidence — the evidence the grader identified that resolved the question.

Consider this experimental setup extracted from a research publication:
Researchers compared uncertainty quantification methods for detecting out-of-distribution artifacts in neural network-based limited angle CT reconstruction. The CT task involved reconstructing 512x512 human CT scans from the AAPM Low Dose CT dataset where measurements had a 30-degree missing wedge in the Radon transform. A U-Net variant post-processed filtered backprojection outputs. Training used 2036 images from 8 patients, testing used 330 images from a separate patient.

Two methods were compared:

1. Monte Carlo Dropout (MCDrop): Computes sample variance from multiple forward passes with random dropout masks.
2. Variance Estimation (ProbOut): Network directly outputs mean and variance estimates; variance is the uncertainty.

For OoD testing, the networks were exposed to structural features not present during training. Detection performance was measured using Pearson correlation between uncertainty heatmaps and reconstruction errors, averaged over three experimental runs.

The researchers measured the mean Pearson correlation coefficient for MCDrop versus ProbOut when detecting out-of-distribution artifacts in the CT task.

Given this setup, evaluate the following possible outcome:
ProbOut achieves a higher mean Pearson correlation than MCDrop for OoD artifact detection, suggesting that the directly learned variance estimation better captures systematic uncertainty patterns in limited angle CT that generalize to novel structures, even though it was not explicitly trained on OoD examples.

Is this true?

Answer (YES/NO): YES